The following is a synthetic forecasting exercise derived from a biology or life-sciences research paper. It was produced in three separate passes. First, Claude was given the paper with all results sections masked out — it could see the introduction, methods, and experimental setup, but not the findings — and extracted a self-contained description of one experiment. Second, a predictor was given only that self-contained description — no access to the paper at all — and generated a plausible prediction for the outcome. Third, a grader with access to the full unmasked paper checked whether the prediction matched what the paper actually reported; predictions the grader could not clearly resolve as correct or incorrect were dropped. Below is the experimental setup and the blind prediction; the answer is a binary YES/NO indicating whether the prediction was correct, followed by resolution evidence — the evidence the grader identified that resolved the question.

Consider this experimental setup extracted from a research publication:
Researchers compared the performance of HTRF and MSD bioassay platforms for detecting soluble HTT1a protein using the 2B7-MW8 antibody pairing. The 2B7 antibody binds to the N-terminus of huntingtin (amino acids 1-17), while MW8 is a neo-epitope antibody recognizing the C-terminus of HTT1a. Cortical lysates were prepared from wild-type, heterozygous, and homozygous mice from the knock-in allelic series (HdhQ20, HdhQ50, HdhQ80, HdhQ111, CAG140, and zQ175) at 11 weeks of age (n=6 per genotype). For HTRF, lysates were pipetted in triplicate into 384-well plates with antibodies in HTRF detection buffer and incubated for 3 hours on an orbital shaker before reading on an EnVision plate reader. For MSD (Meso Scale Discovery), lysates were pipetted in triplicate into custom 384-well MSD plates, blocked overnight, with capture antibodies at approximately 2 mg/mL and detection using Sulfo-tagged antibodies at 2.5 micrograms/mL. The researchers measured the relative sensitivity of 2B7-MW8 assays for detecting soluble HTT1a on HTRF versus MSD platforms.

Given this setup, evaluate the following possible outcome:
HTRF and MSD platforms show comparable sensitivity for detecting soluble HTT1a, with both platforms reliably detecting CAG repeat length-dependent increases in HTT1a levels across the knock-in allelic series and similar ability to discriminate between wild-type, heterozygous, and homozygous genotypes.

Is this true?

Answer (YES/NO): NO